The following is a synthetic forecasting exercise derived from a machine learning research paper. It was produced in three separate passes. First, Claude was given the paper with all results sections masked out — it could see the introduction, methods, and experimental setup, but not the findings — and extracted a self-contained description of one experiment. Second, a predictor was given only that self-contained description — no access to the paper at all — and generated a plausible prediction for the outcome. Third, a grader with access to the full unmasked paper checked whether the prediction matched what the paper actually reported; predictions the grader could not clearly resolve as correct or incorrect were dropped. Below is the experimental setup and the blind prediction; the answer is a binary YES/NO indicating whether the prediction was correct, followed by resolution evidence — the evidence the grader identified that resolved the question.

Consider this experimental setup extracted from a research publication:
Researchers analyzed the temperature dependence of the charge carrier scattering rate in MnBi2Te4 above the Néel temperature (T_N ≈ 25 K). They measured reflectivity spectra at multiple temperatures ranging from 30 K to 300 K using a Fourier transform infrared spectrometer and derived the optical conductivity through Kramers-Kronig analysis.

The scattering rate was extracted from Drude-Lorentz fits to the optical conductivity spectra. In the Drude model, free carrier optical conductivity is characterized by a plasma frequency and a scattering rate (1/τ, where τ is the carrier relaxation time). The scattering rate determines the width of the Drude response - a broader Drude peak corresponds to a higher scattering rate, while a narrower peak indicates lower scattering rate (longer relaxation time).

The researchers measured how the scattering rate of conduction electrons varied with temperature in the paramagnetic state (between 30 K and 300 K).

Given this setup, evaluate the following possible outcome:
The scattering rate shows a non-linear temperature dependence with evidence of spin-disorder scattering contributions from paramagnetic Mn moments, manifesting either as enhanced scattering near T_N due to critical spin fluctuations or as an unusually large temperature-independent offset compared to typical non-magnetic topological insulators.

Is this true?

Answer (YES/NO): NO